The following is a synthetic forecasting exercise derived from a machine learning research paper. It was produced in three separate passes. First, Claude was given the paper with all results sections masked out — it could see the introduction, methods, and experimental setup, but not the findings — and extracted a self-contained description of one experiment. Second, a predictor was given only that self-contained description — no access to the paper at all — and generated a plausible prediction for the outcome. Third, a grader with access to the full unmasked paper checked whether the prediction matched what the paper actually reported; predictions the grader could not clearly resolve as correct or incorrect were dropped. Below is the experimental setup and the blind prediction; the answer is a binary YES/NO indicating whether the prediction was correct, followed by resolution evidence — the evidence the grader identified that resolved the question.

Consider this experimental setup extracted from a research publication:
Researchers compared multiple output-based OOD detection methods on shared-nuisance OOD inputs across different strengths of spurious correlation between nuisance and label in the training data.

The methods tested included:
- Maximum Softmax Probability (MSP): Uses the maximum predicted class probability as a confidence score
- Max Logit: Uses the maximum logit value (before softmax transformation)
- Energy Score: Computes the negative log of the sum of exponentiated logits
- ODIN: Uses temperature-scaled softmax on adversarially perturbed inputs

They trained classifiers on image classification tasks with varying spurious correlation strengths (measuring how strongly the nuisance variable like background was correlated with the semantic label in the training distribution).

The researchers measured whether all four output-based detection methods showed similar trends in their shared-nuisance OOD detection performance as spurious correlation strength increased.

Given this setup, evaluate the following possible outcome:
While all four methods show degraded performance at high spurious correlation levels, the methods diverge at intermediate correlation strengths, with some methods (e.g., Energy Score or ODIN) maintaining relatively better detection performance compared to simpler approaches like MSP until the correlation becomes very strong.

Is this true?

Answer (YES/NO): NO